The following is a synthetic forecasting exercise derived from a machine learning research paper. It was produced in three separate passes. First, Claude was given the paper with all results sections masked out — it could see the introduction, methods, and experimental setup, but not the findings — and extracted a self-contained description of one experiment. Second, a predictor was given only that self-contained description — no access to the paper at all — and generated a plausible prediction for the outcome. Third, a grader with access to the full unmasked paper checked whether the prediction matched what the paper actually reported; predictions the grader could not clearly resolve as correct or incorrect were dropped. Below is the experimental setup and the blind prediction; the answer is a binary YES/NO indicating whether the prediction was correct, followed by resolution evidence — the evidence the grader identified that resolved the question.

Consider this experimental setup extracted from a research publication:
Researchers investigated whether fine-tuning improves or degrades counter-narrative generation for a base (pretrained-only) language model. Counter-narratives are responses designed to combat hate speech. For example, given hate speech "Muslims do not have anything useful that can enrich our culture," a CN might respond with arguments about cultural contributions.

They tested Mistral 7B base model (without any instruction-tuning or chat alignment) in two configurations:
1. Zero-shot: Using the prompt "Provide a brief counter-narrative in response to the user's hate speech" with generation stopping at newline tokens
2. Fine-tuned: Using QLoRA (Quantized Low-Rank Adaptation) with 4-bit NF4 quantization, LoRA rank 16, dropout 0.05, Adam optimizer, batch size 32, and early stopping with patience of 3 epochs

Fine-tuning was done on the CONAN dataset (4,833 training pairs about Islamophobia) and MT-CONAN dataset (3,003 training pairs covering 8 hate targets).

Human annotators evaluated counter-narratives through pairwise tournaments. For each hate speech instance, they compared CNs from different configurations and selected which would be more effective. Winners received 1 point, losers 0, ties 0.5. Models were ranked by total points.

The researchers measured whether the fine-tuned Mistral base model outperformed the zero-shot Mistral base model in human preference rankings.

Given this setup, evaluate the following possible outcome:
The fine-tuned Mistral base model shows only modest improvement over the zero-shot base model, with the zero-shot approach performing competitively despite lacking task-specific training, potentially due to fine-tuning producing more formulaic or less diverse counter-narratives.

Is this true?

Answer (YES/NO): NO